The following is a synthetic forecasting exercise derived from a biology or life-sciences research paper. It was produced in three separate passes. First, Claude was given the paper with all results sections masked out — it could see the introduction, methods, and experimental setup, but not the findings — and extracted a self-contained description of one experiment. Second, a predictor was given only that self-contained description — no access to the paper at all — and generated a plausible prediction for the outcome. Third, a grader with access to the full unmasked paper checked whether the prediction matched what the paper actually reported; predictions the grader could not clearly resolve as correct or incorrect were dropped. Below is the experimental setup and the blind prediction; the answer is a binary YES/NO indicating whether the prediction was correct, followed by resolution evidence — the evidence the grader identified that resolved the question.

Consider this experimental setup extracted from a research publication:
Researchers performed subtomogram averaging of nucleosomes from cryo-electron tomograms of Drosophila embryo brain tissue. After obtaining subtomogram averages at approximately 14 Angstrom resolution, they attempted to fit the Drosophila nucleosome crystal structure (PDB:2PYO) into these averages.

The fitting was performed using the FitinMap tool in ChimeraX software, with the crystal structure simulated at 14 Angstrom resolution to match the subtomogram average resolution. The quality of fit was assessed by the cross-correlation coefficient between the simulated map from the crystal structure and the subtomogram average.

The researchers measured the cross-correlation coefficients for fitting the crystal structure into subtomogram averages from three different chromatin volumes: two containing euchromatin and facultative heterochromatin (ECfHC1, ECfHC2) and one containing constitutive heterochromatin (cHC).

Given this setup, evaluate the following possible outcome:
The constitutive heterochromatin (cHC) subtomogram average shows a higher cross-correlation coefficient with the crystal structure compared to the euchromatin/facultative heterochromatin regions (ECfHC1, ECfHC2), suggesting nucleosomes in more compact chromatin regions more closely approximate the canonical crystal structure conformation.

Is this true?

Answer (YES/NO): NO